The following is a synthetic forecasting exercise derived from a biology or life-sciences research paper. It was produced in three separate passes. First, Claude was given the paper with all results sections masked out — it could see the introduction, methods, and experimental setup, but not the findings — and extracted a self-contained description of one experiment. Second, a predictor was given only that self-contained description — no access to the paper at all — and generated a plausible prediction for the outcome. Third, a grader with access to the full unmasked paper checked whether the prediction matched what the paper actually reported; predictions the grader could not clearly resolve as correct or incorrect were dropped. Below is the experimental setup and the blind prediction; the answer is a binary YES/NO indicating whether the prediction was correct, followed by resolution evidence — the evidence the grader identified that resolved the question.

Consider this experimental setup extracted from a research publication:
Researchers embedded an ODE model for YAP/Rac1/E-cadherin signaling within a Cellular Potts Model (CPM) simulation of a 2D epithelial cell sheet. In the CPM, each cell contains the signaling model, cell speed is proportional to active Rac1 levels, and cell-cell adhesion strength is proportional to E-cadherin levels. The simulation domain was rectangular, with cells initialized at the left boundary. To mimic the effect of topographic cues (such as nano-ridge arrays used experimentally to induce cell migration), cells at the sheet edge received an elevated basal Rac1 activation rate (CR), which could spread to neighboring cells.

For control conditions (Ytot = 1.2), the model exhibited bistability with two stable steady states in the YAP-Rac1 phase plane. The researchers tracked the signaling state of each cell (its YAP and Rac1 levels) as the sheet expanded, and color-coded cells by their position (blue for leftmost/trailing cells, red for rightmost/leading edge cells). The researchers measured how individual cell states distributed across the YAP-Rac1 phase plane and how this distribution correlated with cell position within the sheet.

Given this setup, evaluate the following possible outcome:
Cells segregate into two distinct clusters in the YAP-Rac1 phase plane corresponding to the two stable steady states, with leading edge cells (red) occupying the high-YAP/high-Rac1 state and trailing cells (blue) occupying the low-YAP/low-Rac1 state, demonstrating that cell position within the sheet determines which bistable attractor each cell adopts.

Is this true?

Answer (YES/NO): YES